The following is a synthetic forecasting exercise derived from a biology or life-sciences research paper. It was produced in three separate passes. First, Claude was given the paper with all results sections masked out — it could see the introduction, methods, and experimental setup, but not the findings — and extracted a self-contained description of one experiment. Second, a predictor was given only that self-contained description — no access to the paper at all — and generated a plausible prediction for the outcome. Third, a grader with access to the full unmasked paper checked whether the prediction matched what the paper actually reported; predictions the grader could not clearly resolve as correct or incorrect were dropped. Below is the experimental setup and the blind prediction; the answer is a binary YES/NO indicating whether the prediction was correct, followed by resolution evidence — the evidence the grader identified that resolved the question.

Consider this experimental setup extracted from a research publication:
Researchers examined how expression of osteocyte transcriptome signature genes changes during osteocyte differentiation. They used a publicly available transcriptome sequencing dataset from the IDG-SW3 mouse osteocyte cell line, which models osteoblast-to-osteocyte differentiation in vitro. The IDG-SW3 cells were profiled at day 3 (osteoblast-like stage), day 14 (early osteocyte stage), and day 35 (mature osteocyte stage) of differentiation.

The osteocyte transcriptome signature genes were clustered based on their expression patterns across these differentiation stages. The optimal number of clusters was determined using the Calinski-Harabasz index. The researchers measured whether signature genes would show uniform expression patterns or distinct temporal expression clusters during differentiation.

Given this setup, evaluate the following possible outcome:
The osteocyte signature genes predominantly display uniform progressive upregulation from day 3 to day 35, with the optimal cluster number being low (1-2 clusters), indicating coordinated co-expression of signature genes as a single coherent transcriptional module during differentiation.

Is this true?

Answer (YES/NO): NO